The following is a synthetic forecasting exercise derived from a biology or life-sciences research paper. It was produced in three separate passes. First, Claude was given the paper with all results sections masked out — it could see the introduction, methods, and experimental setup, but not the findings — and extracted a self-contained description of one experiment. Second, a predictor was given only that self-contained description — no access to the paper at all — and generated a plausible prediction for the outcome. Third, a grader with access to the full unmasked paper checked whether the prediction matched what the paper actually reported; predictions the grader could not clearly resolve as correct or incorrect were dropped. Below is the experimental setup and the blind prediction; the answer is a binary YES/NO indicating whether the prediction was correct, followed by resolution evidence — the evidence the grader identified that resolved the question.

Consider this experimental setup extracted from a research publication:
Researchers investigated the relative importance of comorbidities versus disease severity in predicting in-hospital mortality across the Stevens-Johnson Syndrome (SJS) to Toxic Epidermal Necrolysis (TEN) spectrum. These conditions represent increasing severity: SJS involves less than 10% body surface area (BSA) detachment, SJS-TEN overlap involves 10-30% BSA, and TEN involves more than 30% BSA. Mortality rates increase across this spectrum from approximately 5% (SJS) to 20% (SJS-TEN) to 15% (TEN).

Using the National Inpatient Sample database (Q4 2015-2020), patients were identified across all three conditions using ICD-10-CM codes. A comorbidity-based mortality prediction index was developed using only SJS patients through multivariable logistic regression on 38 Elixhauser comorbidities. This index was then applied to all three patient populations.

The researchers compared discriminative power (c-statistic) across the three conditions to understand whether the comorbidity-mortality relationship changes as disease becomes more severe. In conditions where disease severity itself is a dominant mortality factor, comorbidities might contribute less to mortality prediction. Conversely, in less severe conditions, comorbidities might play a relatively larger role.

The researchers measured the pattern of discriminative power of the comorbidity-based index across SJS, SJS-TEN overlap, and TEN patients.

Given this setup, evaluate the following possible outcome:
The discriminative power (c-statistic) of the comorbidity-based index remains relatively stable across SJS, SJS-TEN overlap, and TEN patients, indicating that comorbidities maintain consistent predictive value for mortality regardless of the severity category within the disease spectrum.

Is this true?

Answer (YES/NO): NO